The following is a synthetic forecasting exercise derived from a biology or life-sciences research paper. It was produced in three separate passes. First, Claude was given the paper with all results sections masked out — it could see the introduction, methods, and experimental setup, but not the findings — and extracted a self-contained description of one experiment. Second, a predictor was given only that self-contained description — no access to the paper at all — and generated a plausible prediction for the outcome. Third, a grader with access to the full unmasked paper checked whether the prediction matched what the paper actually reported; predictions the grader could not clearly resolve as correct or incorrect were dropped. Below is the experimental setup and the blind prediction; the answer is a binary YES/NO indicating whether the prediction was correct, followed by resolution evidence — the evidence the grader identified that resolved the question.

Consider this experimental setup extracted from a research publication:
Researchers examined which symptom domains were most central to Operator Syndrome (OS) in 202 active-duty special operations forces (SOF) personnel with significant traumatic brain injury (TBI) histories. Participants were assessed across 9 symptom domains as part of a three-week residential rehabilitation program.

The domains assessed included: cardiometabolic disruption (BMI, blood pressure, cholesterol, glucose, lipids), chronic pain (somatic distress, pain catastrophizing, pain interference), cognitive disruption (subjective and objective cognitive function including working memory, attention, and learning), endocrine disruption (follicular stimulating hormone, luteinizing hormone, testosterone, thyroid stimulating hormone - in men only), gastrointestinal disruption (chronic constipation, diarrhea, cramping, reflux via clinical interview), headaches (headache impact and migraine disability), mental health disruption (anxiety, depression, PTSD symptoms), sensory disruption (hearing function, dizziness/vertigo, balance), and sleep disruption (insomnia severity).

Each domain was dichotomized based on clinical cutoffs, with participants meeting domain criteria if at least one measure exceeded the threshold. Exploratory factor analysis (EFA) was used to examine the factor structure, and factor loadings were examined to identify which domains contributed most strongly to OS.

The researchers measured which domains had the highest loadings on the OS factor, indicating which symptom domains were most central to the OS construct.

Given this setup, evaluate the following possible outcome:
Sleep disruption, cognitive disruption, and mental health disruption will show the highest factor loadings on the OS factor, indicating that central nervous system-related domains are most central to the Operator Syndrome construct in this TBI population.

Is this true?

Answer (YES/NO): NO